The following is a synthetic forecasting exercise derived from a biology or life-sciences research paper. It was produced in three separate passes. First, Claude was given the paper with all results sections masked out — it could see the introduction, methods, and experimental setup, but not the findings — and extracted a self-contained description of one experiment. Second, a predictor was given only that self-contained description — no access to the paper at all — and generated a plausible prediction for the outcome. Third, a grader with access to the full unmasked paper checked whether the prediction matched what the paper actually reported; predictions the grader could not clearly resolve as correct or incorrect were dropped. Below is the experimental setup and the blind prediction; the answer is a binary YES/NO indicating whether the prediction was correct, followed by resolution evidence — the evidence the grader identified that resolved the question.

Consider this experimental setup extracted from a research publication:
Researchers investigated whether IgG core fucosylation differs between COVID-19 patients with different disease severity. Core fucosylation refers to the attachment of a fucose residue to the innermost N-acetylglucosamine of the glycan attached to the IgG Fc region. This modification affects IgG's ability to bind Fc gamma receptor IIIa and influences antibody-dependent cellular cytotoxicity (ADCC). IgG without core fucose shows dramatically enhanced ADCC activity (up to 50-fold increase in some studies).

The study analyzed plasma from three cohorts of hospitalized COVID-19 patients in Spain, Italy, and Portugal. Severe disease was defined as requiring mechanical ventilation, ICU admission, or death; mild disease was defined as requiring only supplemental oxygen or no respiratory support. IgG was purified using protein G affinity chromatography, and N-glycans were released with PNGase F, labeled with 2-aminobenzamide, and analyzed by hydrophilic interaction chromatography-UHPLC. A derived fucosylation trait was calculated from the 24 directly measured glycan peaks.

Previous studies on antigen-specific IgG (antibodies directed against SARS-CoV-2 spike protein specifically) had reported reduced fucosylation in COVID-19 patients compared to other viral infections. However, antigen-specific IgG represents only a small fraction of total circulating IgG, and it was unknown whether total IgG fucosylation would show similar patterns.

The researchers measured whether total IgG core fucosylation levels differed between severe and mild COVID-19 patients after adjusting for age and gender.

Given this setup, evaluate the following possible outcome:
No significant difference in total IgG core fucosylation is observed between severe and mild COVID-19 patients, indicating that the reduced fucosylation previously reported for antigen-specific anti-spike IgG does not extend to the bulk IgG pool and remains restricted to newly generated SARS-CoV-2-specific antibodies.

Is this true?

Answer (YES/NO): YES